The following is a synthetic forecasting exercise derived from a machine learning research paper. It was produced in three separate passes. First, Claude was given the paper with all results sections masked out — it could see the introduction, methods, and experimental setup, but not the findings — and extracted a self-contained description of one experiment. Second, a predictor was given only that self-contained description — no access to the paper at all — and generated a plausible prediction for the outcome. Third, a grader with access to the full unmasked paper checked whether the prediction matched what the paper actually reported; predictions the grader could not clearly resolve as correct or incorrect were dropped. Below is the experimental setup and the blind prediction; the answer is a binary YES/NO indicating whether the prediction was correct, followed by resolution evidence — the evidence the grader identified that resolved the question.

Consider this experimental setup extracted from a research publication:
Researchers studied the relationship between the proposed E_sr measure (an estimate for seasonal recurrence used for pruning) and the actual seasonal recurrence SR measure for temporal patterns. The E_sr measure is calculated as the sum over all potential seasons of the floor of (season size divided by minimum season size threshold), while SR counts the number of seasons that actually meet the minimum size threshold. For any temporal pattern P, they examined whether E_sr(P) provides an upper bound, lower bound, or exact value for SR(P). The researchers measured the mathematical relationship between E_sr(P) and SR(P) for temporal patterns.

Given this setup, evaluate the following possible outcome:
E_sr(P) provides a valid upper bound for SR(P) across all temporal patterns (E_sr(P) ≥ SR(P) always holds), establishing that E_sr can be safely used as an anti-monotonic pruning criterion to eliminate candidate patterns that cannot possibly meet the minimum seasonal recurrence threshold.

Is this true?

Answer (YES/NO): YES